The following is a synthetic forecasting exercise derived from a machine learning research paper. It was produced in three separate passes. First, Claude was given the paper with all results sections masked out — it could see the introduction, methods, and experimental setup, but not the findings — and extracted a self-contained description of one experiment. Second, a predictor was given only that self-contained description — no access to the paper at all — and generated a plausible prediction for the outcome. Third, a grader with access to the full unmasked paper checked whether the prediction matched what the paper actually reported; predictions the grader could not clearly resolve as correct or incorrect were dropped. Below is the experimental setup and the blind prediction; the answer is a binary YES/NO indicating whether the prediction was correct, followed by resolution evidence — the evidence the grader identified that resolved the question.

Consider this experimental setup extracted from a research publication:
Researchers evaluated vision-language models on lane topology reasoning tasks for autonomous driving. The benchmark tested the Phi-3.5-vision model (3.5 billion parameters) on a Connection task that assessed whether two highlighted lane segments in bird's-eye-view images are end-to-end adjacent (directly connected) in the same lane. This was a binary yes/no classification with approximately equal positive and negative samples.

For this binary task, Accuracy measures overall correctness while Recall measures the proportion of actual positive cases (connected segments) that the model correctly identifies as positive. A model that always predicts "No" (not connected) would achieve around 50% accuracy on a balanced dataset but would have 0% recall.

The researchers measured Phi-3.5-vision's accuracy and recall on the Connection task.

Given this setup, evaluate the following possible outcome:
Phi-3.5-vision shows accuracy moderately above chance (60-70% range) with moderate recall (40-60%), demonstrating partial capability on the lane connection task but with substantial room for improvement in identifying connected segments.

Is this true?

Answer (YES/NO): NO